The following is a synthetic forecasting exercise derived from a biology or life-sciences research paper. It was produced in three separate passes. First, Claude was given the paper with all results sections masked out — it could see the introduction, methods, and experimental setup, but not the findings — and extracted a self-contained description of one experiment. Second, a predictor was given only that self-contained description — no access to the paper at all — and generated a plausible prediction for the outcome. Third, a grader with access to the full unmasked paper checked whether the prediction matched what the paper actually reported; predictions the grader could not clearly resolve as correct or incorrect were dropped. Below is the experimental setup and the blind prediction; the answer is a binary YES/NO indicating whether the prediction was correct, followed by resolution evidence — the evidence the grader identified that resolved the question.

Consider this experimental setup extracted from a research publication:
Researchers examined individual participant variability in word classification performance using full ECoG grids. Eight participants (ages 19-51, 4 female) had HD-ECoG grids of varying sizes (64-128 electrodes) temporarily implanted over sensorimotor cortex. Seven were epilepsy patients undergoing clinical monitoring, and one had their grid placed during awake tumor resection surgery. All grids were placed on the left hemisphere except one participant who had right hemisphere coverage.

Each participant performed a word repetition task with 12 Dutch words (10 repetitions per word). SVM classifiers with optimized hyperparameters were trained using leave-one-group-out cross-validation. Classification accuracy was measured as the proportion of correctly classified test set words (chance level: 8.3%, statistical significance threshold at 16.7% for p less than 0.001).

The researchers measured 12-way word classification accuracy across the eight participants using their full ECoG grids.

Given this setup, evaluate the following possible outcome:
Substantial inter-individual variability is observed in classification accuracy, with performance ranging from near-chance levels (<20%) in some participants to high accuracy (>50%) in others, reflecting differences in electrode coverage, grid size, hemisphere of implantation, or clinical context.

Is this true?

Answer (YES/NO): NO